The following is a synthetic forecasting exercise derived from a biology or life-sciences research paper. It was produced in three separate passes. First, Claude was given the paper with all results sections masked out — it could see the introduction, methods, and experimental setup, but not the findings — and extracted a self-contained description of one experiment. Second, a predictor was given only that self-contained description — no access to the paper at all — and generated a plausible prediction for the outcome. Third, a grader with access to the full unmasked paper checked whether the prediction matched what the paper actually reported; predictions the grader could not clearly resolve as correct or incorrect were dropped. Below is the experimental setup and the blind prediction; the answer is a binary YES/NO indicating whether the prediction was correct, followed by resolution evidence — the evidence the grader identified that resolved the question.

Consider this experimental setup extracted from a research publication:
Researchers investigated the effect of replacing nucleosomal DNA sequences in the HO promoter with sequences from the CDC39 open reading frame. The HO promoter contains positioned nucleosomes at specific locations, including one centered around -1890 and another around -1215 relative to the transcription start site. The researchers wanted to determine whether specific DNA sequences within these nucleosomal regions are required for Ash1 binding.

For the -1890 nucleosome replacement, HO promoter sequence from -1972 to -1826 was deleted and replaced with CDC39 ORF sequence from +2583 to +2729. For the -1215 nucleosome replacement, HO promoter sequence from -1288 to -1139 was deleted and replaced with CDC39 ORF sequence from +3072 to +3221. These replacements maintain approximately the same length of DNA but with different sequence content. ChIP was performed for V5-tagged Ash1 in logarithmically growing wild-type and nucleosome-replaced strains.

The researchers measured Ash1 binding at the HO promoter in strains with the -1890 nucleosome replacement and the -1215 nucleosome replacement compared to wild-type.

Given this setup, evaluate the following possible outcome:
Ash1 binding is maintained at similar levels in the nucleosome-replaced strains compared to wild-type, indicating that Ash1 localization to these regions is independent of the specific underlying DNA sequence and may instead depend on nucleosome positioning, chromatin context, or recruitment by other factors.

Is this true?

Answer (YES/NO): NO